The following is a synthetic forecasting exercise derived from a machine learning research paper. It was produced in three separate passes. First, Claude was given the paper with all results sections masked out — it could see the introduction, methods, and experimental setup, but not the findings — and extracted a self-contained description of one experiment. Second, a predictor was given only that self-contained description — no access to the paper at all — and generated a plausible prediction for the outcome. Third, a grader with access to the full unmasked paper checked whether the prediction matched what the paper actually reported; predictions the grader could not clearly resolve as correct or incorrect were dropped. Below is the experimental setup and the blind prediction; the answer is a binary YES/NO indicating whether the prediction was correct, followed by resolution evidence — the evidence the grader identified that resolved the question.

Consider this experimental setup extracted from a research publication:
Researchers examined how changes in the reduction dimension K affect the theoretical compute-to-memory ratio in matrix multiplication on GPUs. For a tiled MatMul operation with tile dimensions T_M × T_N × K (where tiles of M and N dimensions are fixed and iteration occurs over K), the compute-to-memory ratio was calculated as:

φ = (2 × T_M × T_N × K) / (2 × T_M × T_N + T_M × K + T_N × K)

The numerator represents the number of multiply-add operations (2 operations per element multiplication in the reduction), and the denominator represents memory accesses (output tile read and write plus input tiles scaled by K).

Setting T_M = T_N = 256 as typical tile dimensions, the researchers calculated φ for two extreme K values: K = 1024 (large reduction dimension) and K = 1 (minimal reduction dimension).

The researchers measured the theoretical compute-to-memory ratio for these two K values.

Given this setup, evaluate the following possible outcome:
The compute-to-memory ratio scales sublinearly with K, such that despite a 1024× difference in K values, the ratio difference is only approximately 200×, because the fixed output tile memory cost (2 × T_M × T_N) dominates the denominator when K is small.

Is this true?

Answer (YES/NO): NO